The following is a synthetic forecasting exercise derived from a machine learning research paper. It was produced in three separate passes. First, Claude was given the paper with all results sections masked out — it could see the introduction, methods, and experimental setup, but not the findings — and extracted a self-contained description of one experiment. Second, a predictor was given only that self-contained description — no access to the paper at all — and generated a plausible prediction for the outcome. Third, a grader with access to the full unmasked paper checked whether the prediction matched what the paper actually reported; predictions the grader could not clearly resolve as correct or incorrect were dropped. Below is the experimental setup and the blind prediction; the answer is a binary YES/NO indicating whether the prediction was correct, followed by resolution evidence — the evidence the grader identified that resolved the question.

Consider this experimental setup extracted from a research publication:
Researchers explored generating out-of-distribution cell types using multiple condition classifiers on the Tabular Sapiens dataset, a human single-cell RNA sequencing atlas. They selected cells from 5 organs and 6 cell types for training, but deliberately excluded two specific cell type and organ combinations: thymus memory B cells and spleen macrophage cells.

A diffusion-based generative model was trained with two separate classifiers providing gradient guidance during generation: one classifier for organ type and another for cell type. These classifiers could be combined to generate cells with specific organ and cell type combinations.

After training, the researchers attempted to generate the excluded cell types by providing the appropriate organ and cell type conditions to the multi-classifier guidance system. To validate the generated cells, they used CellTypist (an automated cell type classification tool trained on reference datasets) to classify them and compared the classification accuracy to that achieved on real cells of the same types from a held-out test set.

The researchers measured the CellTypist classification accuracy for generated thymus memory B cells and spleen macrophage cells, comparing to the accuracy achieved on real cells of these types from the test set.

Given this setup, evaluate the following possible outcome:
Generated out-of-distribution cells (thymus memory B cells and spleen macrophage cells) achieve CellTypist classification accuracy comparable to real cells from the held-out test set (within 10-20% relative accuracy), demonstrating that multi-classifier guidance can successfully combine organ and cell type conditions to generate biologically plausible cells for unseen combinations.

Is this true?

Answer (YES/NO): YES